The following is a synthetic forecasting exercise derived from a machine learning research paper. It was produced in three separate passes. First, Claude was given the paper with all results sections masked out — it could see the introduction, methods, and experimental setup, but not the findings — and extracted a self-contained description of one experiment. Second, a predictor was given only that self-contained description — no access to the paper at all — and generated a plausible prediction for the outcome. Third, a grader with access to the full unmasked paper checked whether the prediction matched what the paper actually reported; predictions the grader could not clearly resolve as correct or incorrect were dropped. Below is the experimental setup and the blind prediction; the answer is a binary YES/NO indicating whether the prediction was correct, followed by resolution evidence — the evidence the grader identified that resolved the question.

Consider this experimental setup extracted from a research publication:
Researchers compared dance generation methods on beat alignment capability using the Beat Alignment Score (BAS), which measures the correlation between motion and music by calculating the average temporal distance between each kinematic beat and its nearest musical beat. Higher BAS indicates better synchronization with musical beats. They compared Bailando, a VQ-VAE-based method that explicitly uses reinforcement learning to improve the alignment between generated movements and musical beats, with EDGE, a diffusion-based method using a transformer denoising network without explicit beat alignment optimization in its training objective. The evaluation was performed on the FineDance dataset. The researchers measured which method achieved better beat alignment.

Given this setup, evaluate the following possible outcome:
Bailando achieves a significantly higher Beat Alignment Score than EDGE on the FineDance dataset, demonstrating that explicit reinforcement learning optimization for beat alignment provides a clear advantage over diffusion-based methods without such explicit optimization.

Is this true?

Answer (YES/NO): NO